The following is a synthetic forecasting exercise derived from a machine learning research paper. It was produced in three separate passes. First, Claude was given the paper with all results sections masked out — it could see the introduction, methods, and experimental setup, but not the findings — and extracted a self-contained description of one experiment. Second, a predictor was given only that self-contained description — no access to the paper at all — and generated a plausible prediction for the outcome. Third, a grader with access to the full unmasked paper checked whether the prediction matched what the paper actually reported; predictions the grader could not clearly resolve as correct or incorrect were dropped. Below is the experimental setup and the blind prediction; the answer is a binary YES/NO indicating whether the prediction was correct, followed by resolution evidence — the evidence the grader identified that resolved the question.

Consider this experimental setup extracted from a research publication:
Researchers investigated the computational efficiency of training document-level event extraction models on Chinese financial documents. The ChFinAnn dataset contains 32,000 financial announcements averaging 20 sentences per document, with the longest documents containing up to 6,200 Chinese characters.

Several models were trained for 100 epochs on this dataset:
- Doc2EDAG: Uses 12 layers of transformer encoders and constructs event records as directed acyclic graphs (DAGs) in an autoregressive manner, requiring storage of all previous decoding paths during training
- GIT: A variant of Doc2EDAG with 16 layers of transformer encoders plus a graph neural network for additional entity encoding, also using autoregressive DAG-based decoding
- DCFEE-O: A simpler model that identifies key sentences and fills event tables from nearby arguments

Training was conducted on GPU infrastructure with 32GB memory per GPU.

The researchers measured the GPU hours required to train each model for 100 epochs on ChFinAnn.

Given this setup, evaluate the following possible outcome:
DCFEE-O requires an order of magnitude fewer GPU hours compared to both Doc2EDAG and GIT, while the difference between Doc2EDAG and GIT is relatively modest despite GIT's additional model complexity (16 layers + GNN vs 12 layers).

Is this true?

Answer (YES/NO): NO